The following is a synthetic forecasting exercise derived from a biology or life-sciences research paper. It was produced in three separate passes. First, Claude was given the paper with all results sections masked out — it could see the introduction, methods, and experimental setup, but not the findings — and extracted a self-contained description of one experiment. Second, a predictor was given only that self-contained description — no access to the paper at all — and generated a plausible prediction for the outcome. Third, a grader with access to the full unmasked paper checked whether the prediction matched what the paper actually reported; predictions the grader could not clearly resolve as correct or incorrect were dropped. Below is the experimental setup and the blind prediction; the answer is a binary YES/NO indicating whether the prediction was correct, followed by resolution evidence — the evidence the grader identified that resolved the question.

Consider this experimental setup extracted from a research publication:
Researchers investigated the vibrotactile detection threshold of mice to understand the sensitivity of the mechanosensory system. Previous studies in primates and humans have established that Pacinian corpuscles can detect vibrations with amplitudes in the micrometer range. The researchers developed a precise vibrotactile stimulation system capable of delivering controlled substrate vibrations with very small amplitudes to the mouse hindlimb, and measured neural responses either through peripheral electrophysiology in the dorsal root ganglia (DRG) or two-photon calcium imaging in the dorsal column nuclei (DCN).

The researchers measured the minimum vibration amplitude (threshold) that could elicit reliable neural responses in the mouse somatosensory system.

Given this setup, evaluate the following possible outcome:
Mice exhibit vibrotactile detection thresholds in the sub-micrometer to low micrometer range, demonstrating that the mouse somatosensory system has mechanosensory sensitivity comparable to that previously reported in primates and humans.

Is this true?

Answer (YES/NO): YES